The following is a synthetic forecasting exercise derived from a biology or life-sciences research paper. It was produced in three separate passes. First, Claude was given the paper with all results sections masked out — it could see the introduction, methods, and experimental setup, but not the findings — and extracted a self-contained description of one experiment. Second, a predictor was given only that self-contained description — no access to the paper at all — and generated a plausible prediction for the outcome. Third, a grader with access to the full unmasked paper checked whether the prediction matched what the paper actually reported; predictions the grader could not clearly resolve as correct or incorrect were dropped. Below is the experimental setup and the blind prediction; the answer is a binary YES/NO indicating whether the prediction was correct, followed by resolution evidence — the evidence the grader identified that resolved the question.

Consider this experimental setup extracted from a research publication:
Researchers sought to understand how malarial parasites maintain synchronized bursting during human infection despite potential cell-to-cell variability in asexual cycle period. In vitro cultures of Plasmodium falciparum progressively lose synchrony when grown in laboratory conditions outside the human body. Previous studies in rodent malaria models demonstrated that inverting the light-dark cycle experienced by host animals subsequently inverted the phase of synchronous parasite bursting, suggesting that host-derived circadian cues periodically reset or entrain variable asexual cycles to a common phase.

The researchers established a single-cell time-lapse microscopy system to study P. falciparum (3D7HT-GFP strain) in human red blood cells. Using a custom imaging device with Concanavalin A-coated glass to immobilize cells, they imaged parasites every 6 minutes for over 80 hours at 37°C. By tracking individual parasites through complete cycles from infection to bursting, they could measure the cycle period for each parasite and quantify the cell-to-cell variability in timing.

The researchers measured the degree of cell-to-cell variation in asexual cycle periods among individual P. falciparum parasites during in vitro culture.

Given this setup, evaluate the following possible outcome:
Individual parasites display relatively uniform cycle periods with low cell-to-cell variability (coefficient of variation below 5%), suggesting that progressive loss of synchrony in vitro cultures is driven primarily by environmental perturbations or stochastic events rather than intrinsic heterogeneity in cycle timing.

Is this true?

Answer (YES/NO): NO